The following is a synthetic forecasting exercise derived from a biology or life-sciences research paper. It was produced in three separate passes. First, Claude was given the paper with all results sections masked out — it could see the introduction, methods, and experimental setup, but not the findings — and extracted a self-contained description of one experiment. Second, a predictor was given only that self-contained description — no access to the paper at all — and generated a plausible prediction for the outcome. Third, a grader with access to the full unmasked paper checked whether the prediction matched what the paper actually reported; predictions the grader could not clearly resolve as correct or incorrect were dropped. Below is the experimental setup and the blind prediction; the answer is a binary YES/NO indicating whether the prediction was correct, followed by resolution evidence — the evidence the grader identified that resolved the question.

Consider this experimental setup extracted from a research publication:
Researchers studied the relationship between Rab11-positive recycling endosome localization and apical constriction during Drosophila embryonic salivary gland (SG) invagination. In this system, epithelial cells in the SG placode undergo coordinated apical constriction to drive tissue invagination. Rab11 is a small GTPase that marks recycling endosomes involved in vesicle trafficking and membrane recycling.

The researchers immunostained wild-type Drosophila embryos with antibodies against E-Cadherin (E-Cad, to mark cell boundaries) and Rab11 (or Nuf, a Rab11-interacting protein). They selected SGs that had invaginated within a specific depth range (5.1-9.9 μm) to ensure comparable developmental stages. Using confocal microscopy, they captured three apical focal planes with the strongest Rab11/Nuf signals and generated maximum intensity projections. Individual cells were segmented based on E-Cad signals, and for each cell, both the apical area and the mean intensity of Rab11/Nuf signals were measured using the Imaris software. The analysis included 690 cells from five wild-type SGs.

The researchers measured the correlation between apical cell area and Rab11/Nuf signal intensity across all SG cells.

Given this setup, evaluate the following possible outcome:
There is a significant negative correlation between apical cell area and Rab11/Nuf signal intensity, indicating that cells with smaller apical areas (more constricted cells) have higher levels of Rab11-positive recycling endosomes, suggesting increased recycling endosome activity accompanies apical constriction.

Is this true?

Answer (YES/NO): YES